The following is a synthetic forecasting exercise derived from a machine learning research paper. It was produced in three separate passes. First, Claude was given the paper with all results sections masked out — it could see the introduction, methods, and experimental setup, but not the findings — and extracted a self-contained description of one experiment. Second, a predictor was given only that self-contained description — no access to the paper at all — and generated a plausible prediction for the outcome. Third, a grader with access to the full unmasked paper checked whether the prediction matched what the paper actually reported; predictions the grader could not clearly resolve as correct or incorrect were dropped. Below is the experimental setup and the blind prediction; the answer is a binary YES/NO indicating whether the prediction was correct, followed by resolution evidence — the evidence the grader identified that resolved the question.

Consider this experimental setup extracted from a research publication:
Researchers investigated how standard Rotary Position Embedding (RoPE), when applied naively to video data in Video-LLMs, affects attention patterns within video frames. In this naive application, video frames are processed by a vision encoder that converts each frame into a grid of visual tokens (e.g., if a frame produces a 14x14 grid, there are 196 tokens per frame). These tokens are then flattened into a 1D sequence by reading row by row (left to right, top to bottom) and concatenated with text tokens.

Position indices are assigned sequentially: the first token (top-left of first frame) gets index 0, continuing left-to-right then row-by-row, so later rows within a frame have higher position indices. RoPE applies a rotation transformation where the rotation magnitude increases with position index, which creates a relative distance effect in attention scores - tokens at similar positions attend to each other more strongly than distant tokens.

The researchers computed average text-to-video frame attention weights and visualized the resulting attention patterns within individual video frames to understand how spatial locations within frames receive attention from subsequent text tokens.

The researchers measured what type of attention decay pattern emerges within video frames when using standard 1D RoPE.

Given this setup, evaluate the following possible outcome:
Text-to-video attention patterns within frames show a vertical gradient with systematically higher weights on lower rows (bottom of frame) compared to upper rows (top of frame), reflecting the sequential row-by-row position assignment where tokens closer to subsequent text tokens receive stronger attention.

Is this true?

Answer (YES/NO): YES